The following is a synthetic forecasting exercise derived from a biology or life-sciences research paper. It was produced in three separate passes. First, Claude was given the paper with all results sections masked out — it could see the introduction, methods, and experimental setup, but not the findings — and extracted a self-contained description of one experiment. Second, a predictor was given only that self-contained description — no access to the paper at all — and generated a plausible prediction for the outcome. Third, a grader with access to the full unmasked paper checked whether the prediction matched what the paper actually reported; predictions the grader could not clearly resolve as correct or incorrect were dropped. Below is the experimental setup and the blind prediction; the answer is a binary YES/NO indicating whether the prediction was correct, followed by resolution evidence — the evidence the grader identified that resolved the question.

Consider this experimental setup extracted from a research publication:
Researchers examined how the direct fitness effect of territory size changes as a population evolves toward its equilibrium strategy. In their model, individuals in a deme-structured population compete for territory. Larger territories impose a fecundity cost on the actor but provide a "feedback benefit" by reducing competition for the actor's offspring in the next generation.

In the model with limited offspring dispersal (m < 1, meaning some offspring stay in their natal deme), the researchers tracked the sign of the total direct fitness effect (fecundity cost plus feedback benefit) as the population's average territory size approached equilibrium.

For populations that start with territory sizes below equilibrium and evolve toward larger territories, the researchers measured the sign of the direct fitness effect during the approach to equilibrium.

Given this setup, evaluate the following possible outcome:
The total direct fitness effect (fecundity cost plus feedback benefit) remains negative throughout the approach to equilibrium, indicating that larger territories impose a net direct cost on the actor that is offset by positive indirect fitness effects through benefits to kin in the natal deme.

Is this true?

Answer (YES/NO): NO